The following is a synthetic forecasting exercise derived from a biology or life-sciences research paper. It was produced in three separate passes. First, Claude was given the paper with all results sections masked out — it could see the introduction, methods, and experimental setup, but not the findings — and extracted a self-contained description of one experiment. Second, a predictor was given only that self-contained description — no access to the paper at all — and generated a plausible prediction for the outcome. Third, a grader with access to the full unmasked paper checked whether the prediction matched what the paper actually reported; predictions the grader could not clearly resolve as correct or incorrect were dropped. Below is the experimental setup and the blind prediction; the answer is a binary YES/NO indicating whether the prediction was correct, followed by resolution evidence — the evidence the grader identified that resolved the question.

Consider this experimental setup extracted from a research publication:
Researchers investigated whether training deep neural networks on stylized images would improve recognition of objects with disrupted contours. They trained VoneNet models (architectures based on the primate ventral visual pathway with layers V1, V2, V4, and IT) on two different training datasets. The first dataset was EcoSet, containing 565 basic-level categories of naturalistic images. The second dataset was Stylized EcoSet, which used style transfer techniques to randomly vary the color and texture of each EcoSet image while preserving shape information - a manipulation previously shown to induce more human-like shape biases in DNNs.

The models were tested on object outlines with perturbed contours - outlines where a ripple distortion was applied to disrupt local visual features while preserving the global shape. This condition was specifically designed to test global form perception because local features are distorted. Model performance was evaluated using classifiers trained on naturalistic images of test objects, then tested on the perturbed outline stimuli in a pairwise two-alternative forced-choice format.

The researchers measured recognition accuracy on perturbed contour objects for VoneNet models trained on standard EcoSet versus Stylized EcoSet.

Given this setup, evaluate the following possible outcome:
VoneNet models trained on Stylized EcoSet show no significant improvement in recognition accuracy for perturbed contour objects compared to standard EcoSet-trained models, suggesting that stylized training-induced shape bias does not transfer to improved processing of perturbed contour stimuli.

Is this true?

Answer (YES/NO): YES